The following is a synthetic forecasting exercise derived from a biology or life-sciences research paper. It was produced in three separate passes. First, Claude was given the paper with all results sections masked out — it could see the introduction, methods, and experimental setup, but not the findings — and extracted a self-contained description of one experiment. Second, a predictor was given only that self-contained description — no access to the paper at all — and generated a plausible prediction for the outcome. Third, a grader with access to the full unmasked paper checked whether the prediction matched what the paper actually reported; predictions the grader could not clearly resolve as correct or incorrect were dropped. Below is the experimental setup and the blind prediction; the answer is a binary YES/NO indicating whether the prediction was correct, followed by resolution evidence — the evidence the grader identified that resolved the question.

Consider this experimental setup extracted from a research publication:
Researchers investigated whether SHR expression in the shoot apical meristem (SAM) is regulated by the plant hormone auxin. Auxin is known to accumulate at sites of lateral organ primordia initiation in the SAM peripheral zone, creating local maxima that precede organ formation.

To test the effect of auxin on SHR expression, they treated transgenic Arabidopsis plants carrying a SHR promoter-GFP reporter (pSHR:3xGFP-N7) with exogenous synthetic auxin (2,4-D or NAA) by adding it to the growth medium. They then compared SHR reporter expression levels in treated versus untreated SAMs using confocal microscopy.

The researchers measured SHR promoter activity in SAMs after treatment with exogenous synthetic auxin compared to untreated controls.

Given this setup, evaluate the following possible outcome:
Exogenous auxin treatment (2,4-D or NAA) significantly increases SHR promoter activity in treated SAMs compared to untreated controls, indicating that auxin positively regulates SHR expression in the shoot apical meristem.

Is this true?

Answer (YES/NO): YES